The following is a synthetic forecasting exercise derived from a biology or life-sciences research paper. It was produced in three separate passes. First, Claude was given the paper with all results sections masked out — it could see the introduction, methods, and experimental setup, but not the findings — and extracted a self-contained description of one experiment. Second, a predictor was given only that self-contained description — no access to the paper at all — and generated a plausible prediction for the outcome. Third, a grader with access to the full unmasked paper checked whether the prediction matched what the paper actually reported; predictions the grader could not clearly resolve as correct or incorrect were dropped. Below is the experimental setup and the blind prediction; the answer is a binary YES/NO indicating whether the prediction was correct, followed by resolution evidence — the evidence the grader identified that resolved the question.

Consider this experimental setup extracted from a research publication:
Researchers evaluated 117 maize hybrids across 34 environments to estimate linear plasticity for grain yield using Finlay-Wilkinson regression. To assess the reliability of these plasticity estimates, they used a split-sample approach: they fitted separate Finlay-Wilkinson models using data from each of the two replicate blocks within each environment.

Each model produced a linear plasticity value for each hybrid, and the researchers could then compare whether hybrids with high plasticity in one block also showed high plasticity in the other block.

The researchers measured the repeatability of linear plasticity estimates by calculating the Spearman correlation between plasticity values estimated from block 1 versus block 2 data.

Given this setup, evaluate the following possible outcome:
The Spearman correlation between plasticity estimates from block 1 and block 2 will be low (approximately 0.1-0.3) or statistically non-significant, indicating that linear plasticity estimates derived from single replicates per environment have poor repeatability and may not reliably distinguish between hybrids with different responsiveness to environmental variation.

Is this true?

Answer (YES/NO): NO